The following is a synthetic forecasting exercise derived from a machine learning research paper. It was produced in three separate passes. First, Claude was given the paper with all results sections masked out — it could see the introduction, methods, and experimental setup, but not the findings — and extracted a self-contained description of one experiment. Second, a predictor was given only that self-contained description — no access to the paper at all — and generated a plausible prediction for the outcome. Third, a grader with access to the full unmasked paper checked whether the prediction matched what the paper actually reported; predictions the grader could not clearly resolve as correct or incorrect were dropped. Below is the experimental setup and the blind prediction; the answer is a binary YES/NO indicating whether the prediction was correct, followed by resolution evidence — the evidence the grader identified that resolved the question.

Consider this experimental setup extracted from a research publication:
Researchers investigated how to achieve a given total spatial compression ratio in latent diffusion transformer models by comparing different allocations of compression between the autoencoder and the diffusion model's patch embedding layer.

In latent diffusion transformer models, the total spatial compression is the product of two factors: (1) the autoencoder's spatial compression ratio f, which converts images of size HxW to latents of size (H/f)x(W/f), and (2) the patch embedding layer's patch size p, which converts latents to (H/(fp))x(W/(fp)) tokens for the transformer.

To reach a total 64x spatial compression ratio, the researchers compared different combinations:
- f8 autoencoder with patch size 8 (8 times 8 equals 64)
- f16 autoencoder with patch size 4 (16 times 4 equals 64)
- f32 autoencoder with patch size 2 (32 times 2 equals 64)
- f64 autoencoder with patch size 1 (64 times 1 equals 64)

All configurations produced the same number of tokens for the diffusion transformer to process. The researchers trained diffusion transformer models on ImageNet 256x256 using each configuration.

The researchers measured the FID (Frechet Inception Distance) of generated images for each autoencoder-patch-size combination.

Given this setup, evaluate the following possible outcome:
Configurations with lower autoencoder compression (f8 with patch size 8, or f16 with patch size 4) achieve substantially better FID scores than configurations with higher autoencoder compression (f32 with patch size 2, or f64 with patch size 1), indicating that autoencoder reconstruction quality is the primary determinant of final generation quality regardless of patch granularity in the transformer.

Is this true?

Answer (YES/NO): NO